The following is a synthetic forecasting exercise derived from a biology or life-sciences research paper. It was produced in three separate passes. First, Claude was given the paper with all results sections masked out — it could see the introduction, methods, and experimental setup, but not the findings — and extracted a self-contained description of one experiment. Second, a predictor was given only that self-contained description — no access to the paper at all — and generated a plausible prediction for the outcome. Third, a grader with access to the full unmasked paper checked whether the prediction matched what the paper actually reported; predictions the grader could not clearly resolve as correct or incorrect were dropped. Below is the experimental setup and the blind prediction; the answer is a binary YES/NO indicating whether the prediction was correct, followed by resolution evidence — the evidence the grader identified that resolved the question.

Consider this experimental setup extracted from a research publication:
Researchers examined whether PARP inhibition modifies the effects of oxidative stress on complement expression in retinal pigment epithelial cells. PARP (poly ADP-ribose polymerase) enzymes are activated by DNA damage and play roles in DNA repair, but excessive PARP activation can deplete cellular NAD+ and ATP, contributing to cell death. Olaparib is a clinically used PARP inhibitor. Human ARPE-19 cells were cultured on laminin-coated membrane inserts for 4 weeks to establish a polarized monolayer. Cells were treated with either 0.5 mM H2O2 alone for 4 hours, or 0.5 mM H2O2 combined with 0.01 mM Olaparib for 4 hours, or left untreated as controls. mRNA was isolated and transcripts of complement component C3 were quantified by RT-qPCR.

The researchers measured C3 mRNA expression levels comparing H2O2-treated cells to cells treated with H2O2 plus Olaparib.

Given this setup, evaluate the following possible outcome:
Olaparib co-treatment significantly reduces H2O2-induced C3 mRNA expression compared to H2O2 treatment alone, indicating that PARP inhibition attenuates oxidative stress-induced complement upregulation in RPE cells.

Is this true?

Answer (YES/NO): NO